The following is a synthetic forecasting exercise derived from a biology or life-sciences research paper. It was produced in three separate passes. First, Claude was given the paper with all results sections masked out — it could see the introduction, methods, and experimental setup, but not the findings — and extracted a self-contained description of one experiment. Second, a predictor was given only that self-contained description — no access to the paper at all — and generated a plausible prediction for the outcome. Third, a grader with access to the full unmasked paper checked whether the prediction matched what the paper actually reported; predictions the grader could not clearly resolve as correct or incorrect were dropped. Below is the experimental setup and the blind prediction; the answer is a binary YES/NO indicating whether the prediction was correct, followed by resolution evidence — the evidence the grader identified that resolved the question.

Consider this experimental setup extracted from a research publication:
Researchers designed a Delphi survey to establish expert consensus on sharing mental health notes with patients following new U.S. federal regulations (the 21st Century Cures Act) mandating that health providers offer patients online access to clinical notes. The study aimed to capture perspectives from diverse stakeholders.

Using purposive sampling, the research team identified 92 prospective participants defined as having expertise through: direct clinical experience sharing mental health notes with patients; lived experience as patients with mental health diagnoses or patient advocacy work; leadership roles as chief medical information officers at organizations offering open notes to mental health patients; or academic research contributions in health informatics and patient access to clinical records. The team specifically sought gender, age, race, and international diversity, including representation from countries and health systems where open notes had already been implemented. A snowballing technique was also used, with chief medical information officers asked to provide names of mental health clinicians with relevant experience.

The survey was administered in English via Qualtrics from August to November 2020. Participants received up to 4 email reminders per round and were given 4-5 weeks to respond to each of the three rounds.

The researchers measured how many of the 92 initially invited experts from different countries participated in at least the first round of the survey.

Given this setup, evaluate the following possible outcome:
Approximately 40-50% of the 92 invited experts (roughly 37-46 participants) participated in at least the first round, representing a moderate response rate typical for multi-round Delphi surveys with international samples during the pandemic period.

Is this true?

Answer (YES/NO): NO